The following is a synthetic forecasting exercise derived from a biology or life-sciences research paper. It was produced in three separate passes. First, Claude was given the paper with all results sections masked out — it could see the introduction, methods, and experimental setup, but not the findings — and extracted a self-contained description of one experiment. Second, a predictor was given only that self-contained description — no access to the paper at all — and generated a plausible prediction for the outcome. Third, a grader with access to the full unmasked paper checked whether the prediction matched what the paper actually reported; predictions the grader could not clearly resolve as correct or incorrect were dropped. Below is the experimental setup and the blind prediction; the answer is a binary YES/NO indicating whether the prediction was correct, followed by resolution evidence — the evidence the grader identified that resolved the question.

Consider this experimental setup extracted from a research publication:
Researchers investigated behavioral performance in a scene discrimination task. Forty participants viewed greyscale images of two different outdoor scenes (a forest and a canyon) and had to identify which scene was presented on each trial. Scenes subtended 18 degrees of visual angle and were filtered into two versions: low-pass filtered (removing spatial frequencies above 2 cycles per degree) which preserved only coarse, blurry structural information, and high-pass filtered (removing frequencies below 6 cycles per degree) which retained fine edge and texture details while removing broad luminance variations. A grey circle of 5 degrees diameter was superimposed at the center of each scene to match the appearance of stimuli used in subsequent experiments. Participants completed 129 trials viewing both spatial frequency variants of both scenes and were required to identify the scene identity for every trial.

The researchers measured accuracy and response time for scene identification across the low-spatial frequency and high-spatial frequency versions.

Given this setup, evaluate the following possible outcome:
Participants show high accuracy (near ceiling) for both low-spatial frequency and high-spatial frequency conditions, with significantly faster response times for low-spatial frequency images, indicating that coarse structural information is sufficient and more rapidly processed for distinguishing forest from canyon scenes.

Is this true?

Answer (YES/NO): NO